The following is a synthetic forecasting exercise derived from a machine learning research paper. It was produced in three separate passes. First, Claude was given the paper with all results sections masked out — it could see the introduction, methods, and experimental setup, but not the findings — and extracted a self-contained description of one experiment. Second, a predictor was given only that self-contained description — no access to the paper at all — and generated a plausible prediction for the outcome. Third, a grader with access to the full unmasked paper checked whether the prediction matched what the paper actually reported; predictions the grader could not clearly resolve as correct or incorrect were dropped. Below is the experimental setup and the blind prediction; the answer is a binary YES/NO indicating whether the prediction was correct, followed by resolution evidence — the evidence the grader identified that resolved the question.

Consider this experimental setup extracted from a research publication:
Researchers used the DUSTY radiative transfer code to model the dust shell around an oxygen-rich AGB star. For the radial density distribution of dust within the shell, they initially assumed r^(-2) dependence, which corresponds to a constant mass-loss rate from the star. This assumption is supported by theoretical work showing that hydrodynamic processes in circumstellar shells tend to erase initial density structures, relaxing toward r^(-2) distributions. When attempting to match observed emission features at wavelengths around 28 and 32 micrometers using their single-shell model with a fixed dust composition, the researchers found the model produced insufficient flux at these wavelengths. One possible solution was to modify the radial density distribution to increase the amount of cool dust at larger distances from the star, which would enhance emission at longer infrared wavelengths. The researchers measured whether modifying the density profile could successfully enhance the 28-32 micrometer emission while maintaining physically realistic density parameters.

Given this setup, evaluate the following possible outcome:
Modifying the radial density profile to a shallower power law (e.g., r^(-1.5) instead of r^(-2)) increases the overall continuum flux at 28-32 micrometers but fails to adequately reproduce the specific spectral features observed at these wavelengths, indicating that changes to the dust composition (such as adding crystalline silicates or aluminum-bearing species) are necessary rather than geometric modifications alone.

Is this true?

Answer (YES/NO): NO